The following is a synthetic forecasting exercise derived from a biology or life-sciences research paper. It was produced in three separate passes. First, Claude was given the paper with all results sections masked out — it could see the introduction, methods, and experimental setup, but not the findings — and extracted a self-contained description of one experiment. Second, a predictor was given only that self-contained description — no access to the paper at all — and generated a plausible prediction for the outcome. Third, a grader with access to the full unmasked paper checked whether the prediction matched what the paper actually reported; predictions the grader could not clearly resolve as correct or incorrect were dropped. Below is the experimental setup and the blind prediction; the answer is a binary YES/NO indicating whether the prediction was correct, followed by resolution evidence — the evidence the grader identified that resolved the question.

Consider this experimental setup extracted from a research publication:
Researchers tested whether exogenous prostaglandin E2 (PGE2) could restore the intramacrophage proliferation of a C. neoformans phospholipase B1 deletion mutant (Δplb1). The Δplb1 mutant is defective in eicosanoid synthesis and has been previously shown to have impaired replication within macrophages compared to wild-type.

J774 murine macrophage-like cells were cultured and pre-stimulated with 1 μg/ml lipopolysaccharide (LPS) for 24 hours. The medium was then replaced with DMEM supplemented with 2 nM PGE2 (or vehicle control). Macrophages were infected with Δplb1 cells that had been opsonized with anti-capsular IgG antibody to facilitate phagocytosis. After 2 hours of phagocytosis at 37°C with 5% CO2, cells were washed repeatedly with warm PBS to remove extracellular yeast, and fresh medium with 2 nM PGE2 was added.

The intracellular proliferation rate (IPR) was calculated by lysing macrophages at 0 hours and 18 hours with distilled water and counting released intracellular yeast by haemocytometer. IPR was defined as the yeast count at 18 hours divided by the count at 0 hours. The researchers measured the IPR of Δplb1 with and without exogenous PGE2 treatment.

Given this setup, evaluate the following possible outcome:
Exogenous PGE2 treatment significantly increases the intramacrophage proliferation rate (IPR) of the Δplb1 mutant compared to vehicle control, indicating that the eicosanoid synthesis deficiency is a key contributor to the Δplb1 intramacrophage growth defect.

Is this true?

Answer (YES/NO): YES